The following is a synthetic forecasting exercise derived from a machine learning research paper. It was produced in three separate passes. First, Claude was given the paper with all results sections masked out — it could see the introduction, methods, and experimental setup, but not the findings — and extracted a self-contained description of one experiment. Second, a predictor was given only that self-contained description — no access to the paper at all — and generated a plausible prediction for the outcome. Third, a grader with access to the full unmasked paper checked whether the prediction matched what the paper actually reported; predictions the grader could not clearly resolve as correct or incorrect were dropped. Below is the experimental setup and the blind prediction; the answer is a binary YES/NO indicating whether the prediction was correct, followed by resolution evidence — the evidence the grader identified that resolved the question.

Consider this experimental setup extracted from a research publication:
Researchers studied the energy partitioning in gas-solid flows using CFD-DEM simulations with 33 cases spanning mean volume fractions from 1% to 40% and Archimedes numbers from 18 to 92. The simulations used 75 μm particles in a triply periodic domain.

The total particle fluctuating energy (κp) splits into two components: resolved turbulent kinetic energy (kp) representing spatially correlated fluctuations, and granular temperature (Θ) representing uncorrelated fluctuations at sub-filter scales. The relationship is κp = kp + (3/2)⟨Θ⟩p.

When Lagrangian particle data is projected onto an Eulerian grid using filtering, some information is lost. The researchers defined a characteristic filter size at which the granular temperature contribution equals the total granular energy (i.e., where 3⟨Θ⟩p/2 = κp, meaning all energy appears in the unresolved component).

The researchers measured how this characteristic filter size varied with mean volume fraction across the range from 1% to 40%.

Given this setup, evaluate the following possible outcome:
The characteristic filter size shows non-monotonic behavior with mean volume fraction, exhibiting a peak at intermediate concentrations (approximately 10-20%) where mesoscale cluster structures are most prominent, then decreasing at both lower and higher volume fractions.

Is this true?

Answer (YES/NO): NO